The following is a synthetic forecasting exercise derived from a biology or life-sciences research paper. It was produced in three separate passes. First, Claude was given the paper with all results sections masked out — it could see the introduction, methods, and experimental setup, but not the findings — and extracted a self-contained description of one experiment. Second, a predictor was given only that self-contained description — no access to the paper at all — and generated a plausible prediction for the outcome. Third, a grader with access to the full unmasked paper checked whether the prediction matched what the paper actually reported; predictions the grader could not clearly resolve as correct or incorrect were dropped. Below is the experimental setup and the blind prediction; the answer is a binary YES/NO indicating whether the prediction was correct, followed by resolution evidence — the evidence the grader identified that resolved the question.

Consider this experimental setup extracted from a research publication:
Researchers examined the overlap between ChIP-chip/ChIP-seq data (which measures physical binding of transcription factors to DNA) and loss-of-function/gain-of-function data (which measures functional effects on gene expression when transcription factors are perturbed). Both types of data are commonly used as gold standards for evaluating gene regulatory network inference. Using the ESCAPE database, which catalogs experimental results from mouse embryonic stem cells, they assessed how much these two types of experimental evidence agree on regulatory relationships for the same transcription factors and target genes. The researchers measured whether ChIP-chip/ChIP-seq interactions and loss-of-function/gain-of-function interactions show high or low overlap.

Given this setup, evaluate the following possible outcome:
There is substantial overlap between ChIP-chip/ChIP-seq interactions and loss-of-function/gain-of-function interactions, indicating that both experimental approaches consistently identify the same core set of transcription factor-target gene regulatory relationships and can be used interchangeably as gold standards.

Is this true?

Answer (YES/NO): NO